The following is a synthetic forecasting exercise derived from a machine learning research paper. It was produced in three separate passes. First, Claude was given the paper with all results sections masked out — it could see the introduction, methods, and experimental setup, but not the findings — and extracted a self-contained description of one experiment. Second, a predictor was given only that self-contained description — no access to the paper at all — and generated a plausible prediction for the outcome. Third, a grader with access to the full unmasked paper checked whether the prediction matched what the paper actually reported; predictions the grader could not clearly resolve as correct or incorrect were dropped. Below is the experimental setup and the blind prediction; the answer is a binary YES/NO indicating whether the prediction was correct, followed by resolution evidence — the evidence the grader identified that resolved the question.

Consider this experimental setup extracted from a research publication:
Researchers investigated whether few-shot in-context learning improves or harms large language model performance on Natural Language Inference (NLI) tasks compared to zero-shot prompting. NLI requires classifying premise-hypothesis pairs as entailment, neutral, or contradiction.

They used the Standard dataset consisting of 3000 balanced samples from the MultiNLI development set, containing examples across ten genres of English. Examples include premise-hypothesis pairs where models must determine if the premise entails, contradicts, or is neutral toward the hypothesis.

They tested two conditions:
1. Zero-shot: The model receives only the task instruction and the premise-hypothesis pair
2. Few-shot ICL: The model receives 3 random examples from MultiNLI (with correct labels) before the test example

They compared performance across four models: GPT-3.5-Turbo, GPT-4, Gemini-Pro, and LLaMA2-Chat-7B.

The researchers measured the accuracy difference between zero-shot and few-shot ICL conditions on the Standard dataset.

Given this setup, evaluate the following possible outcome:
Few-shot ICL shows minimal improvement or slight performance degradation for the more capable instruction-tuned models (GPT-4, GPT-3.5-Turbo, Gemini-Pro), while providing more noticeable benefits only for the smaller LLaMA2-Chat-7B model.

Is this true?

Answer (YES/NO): NO